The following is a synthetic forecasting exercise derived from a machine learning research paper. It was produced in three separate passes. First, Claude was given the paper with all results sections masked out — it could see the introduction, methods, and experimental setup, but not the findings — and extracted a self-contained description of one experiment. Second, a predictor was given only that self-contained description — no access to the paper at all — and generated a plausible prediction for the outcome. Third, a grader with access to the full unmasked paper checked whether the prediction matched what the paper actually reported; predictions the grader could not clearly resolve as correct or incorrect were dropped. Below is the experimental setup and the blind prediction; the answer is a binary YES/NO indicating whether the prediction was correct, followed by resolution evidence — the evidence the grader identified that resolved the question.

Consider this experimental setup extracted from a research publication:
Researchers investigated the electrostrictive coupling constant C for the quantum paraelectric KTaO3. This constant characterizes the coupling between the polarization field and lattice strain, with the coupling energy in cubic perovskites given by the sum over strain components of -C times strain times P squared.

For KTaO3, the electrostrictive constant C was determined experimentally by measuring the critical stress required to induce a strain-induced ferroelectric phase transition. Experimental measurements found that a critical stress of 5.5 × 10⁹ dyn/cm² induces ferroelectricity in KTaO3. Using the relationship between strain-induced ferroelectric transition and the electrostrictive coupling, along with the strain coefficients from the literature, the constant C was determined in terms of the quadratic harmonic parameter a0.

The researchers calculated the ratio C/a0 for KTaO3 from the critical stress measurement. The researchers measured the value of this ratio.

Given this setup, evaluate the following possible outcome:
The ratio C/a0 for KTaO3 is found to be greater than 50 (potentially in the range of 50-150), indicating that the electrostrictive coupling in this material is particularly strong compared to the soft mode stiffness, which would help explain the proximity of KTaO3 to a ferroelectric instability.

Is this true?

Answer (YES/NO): NO